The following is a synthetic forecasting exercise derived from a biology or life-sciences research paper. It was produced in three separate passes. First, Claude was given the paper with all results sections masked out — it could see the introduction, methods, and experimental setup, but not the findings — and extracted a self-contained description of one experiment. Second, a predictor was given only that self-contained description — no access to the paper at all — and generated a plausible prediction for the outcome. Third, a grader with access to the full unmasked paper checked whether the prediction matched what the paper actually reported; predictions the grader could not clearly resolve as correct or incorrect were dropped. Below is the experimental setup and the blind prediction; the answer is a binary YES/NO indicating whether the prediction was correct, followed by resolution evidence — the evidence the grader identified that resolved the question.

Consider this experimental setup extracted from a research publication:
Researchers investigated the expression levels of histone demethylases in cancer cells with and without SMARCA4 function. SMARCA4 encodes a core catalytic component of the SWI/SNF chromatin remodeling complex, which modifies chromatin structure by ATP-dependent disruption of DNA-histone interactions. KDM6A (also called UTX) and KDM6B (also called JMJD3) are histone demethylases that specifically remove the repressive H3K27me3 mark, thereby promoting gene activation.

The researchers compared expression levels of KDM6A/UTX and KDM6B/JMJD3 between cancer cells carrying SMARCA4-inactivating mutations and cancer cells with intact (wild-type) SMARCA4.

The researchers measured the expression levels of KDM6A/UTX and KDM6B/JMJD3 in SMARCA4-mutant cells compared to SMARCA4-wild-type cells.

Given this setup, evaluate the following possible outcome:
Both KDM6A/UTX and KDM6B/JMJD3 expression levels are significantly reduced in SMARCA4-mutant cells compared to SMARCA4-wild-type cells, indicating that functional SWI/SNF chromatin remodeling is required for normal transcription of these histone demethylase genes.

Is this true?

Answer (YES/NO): YES